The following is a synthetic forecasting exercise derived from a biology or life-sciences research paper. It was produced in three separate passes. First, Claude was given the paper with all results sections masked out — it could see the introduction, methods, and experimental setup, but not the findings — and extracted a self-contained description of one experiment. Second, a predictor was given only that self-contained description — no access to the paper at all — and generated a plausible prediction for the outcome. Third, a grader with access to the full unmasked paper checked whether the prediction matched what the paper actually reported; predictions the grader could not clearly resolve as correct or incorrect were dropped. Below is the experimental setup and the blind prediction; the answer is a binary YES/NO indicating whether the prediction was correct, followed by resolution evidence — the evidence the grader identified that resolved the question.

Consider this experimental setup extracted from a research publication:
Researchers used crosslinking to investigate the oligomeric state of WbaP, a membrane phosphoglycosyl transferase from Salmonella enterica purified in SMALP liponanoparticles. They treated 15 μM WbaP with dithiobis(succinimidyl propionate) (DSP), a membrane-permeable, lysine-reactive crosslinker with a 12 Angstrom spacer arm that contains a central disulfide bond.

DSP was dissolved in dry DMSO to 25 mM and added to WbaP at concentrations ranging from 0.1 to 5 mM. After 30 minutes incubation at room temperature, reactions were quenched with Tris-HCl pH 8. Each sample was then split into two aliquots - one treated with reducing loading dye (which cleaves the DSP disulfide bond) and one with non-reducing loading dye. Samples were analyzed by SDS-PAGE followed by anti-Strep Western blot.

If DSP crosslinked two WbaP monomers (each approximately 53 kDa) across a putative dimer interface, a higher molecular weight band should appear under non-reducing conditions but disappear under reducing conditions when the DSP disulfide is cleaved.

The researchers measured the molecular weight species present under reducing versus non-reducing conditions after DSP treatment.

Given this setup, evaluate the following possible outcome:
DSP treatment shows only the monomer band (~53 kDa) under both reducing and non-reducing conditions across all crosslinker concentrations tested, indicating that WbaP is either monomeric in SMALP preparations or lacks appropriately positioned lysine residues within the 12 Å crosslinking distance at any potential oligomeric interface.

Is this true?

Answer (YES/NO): NO